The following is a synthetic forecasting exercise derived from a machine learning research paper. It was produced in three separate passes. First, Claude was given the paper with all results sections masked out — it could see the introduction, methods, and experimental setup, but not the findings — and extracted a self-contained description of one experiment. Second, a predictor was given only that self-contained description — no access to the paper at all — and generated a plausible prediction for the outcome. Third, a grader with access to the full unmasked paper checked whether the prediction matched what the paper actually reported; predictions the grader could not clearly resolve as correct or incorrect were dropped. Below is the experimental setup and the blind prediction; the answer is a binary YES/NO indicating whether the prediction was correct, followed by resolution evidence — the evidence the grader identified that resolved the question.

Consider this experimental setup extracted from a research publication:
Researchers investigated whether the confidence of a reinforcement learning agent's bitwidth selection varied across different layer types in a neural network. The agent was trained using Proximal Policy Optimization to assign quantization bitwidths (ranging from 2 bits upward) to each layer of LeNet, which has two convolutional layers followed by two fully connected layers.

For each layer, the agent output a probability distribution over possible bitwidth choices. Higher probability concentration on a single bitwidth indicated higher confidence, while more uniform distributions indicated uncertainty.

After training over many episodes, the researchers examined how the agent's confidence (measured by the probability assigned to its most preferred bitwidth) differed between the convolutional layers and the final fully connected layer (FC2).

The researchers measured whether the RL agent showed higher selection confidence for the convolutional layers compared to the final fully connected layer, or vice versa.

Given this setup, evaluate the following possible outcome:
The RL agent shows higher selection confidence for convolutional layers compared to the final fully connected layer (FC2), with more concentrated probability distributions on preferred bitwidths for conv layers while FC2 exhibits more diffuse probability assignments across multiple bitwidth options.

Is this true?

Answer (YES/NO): YES